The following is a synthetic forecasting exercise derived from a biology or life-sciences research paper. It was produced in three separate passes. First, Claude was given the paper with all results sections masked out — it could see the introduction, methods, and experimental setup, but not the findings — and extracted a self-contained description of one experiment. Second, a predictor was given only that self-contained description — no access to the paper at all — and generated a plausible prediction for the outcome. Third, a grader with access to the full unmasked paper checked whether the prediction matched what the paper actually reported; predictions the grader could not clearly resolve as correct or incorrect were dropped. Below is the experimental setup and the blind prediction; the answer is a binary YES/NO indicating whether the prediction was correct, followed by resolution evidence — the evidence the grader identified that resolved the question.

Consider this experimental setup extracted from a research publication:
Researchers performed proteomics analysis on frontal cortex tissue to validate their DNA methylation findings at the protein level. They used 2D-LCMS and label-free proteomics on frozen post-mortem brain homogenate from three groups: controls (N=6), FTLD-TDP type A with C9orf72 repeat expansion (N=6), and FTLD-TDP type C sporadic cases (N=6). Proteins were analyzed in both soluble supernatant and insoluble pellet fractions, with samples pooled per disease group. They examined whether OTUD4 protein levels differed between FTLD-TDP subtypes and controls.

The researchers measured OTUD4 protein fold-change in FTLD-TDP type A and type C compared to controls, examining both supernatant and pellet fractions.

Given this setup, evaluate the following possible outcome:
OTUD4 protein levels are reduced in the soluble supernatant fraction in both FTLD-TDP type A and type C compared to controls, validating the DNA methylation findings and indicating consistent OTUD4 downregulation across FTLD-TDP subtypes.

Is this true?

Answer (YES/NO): NO